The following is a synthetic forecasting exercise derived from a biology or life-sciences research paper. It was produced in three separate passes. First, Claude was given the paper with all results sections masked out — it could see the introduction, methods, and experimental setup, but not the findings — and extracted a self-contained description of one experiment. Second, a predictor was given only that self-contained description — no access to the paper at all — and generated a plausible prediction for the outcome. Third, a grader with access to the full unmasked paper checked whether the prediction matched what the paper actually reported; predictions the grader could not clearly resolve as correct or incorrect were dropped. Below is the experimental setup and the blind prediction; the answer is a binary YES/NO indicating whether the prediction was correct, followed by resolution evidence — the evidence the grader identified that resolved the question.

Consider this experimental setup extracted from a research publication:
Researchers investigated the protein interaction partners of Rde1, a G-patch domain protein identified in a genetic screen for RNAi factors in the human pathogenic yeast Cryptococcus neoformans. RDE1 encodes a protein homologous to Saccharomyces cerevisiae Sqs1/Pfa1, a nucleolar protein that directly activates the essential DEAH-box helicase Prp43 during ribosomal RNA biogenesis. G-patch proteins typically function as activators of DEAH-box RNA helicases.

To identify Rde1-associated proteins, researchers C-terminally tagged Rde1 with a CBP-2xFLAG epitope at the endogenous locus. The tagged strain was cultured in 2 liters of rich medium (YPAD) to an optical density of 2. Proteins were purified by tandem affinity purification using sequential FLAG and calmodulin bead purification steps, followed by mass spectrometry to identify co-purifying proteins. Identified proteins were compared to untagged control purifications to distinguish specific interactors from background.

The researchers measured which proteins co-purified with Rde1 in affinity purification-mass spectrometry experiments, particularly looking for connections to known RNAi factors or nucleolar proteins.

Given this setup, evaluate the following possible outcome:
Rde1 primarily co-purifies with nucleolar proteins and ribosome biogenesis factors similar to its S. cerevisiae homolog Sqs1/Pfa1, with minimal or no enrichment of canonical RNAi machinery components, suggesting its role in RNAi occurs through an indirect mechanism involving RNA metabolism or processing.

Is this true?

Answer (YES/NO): NO